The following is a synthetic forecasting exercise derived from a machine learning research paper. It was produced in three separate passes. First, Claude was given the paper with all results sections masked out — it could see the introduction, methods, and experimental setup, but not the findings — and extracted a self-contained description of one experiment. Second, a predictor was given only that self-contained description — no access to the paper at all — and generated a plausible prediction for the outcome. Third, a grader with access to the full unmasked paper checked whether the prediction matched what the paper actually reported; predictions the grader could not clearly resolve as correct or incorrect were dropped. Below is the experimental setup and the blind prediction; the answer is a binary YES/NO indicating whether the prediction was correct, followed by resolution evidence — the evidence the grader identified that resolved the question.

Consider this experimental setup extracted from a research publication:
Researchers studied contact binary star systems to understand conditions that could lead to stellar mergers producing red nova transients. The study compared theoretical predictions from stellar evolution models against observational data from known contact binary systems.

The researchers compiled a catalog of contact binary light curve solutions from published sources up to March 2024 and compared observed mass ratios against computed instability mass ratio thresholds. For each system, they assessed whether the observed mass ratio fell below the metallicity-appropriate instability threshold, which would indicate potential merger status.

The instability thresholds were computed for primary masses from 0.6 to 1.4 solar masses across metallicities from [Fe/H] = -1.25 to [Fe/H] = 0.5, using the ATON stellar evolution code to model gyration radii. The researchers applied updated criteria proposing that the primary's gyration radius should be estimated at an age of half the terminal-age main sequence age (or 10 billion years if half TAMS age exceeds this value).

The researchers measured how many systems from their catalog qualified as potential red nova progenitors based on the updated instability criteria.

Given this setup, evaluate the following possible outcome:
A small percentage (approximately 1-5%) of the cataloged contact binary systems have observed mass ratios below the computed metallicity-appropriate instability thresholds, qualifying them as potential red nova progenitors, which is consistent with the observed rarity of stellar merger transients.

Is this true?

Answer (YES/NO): NO